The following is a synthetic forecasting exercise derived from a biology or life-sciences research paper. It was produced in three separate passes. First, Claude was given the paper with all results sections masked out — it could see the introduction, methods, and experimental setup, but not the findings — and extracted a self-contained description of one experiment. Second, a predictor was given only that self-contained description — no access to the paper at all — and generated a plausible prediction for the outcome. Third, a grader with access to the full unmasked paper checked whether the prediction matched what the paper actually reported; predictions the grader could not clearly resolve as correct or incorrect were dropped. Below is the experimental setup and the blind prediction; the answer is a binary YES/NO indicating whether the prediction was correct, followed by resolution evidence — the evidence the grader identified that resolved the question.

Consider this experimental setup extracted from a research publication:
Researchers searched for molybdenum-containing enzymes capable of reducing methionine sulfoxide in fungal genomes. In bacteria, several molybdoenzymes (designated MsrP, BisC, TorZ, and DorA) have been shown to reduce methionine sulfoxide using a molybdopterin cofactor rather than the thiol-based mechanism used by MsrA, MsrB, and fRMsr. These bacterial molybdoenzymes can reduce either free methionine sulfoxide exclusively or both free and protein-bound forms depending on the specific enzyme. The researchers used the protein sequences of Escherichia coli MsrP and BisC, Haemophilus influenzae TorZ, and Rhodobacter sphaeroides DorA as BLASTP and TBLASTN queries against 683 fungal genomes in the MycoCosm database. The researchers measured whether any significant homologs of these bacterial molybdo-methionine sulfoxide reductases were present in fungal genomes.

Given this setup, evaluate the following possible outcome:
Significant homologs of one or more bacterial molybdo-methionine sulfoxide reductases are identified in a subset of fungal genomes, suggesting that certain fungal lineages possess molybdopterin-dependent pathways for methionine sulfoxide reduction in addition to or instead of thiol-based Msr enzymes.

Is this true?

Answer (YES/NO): NO